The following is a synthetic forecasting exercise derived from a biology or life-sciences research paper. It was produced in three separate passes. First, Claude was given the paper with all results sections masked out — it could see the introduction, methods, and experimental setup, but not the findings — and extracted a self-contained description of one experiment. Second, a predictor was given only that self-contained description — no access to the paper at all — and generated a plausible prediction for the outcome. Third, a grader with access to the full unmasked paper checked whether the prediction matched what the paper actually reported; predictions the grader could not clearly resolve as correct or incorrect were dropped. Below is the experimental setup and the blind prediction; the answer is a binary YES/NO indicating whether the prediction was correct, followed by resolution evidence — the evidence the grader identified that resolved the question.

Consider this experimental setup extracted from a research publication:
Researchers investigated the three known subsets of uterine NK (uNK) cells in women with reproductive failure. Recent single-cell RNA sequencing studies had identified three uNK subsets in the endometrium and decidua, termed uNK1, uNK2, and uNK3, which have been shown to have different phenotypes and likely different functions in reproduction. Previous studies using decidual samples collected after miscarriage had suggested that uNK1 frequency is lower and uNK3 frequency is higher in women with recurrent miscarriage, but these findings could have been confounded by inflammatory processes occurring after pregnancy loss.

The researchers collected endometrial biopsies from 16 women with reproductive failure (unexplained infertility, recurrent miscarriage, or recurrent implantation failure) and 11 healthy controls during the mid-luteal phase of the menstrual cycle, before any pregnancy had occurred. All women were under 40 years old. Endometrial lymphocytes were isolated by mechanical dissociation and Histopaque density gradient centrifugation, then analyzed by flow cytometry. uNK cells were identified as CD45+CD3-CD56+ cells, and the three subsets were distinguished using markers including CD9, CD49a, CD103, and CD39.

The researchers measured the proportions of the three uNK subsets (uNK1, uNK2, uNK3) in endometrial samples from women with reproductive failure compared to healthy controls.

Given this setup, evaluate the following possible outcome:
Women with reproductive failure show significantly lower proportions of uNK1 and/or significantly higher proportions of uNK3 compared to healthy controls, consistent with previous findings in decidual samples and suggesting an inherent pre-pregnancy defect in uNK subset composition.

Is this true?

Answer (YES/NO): NO